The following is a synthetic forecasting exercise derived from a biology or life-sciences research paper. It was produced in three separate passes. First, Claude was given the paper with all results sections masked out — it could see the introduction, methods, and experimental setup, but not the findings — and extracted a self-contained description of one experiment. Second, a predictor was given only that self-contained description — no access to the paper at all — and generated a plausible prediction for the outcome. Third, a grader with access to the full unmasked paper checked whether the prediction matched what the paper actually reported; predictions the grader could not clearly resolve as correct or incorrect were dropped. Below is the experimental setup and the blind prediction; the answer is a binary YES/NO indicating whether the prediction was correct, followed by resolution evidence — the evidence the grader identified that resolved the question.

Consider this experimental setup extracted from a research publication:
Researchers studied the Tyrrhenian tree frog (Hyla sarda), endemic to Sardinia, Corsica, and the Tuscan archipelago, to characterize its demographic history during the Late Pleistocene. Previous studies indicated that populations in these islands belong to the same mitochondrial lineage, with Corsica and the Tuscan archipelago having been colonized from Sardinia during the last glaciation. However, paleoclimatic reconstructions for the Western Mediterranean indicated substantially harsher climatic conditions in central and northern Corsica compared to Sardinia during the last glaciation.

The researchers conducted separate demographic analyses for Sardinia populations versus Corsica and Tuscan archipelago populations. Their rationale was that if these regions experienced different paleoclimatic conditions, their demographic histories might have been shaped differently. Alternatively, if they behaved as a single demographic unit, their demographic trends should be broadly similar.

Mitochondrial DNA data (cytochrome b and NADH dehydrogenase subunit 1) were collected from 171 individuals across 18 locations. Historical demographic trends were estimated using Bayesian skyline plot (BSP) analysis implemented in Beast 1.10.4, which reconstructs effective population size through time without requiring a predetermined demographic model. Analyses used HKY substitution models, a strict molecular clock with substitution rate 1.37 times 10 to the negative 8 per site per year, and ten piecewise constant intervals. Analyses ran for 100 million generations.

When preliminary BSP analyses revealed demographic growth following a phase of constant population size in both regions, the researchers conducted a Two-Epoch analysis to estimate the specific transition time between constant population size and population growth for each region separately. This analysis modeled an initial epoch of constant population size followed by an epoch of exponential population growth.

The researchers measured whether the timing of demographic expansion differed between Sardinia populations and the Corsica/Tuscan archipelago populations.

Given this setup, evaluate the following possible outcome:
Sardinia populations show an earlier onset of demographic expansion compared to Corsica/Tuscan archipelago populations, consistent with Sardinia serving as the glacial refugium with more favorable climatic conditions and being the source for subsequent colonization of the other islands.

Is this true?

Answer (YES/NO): YES